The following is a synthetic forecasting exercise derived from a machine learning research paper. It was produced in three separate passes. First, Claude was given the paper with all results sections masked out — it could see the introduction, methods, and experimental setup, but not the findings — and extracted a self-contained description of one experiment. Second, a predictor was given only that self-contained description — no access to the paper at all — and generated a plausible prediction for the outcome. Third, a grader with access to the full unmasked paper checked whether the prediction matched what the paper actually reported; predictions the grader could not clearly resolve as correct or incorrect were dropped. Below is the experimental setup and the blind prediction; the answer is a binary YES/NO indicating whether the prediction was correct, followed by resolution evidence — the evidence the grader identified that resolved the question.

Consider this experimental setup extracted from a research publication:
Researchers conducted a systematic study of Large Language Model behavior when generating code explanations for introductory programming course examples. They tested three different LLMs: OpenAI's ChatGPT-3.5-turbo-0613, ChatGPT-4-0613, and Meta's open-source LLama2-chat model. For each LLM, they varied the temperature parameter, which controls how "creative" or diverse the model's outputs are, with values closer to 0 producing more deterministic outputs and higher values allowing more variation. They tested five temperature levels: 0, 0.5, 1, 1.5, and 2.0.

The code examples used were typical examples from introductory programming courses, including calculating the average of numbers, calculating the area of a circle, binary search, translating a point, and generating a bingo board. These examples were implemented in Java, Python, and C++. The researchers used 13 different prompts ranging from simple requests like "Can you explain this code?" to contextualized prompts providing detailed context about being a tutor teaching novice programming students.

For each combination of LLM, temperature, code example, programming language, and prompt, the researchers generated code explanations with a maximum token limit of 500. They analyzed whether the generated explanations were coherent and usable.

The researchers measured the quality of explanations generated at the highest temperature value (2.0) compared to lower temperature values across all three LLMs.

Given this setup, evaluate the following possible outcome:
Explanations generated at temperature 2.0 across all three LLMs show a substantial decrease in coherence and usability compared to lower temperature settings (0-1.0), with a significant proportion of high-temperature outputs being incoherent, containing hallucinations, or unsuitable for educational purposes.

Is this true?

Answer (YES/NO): YES